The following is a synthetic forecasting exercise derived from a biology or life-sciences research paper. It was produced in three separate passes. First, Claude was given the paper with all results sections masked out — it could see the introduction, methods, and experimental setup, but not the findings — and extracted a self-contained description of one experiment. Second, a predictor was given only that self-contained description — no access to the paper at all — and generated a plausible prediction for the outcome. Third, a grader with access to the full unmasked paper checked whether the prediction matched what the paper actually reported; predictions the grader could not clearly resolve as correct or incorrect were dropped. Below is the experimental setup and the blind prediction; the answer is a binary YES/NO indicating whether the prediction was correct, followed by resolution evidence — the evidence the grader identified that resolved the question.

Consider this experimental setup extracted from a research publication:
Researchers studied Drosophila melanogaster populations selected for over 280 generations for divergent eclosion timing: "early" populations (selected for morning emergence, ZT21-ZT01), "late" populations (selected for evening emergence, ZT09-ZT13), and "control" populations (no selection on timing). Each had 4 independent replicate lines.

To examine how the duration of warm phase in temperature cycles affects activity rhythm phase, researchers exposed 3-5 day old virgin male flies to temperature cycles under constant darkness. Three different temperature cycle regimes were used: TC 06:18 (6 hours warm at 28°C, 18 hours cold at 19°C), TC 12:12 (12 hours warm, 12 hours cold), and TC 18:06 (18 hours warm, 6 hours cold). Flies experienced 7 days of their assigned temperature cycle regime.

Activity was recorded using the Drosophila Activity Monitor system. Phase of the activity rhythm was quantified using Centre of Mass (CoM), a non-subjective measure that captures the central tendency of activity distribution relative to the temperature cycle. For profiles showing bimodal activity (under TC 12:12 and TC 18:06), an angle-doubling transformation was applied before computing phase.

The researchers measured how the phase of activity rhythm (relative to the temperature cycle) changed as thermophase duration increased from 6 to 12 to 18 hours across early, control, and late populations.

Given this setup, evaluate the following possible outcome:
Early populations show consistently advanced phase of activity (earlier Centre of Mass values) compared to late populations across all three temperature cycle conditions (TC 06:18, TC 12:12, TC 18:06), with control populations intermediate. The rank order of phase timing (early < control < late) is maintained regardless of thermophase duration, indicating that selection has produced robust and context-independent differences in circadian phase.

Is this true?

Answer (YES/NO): NO